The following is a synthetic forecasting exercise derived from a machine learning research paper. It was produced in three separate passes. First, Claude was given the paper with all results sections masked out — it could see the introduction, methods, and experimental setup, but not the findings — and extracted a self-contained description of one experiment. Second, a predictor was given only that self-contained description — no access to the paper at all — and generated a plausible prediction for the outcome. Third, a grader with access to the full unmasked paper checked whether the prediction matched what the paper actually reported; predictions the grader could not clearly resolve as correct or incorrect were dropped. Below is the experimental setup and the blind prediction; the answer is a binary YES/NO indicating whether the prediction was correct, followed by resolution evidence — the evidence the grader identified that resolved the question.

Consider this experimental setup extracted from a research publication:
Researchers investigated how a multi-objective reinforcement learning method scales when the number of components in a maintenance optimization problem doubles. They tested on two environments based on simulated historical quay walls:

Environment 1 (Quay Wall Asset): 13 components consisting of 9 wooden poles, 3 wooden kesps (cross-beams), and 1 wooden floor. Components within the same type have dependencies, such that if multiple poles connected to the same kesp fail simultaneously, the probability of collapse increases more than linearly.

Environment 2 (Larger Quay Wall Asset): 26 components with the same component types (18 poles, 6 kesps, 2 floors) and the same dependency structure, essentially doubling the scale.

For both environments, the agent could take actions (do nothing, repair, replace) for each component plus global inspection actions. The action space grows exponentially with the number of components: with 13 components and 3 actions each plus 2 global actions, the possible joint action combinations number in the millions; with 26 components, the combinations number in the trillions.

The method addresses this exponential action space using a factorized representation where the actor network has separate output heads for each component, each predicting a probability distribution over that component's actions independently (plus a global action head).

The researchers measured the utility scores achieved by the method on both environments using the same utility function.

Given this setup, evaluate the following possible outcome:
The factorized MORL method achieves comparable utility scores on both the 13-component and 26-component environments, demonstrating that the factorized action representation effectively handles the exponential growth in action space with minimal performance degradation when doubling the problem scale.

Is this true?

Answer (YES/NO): NO